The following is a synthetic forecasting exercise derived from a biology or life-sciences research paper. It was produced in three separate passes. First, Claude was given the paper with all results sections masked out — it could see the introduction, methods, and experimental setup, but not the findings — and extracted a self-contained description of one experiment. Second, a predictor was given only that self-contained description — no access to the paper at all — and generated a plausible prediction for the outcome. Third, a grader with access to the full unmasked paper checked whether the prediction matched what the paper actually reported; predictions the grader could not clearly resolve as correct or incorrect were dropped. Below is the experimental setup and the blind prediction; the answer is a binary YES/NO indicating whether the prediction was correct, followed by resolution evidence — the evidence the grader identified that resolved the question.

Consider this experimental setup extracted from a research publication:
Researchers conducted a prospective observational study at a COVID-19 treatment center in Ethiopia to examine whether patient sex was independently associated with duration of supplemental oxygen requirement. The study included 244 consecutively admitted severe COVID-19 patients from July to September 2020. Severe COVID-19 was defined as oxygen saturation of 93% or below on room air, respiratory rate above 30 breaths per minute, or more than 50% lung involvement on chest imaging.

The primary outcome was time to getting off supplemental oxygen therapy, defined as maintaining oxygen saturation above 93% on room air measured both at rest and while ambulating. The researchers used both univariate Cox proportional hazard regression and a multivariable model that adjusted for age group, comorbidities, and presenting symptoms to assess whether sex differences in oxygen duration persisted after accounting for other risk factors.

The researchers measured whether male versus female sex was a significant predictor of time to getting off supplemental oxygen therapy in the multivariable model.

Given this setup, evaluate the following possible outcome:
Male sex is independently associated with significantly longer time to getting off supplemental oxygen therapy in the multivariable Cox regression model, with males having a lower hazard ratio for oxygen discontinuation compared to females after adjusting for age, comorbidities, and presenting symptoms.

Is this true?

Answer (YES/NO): NO